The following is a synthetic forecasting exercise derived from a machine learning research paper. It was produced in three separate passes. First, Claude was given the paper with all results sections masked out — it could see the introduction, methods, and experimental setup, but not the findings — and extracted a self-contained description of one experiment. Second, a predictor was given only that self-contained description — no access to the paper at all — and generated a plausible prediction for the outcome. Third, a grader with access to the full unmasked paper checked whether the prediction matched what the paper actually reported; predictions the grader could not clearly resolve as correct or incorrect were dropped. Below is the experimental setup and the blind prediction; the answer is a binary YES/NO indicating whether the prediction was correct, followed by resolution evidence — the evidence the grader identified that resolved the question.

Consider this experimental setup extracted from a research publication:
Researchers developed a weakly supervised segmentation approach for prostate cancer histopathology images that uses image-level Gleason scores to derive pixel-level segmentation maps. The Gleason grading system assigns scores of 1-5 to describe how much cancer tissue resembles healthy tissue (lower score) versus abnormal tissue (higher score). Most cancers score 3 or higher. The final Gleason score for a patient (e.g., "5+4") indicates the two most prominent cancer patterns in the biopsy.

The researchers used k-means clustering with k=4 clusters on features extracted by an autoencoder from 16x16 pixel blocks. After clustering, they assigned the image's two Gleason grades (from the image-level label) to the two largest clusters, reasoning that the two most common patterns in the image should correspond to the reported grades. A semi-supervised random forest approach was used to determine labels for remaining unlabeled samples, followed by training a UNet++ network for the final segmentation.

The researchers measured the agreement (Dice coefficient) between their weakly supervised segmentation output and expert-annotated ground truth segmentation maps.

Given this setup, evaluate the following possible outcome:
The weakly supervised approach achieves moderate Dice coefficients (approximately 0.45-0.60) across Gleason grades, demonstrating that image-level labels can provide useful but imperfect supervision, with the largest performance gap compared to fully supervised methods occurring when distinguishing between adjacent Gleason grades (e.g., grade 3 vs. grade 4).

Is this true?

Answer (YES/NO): NO